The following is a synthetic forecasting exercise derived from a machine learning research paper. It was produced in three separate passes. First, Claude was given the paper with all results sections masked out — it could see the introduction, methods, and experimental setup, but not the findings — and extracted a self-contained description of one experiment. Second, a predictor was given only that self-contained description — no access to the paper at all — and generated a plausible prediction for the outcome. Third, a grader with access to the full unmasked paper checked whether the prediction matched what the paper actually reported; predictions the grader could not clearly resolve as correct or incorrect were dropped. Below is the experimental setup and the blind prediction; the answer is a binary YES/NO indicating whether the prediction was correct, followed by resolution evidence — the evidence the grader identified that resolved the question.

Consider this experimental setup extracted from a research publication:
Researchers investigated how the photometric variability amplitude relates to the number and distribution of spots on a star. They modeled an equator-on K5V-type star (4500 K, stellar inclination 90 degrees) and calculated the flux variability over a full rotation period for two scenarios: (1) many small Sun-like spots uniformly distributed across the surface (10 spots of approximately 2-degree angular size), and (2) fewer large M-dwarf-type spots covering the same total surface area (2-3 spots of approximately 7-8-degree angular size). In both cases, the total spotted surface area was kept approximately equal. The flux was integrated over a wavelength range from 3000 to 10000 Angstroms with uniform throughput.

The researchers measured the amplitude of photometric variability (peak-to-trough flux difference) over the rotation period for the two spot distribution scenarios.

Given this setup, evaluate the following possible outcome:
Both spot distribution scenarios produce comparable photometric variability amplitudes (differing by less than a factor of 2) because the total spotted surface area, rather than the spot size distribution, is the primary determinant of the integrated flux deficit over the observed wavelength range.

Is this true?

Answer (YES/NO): NO